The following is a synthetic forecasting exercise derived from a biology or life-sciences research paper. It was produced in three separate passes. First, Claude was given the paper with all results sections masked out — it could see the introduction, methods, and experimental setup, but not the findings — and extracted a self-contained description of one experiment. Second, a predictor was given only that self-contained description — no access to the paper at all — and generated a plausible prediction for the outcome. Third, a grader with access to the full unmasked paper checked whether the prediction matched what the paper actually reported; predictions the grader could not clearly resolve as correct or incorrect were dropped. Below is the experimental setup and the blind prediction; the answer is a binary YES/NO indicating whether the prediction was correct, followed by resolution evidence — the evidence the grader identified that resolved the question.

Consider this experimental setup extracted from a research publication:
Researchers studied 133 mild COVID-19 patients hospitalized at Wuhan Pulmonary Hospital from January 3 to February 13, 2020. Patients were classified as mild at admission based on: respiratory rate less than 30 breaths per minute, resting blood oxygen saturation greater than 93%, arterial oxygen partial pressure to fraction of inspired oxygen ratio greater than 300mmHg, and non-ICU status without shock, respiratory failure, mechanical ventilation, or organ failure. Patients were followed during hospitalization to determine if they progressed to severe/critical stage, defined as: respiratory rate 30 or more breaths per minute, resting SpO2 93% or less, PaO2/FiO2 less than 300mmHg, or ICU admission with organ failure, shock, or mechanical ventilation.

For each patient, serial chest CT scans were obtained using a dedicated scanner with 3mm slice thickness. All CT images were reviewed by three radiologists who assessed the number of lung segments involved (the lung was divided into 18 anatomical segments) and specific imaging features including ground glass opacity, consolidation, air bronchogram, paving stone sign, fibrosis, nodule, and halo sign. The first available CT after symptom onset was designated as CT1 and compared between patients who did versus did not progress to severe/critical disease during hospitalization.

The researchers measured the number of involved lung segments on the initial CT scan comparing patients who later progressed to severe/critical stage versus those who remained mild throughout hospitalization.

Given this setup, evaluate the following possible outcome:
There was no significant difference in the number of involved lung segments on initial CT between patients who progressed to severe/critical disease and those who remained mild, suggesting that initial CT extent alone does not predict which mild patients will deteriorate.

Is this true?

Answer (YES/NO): YES